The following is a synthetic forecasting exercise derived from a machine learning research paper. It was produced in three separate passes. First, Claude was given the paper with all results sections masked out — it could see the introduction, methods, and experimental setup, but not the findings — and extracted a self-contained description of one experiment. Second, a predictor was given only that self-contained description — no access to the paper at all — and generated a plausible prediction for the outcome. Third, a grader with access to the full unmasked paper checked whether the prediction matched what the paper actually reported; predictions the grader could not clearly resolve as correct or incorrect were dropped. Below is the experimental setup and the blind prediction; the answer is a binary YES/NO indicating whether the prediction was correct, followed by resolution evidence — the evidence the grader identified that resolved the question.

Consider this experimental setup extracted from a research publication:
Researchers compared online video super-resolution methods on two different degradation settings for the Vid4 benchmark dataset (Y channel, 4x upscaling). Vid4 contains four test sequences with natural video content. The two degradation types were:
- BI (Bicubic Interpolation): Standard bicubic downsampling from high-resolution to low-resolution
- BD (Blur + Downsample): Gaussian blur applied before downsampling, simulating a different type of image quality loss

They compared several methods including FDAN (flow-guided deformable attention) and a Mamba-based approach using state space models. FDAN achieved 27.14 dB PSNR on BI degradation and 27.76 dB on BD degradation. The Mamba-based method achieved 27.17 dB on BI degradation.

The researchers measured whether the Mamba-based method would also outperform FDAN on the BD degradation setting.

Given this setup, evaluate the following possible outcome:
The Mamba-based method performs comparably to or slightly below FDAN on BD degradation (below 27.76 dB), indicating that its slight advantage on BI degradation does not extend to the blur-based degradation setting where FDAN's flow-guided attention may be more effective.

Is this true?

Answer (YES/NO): YES